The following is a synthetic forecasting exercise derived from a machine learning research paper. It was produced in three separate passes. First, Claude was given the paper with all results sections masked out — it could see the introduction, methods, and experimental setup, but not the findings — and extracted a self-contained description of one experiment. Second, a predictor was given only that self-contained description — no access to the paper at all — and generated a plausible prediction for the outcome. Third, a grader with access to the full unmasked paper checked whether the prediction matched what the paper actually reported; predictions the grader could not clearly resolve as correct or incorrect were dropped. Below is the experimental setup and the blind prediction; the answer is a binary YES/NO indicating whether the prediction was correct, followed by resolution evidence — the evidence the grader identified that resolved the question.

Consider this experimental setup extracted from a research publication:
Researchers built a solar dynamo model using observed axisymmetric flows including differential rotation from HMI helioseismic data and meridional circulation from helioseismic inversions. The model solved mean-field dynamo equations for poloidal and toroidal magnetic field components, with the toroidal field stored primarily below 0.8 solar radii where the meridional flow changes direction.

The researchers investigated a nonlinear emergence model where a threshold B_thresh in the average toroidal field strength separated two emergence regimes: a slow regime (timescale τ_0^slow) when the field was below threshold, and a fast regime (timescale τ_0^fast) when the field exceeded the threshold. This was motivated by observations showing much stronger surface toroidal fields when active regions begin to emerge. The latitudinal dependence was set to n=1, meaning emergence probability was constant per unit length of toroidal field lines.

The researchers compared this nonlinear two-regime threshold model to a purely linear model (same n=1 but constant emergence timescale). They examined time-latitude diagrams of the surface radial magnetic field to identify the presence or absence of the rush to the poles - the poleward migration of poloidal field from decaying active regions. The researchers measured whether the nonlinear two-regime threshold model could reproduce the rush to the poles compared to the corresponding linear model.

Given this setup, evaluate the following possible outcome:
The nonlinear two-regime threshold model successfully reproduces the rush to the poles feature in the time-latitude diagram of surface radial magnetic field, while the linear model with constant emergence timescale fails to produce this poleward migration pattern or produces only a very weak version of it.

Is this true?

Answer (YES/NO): YES